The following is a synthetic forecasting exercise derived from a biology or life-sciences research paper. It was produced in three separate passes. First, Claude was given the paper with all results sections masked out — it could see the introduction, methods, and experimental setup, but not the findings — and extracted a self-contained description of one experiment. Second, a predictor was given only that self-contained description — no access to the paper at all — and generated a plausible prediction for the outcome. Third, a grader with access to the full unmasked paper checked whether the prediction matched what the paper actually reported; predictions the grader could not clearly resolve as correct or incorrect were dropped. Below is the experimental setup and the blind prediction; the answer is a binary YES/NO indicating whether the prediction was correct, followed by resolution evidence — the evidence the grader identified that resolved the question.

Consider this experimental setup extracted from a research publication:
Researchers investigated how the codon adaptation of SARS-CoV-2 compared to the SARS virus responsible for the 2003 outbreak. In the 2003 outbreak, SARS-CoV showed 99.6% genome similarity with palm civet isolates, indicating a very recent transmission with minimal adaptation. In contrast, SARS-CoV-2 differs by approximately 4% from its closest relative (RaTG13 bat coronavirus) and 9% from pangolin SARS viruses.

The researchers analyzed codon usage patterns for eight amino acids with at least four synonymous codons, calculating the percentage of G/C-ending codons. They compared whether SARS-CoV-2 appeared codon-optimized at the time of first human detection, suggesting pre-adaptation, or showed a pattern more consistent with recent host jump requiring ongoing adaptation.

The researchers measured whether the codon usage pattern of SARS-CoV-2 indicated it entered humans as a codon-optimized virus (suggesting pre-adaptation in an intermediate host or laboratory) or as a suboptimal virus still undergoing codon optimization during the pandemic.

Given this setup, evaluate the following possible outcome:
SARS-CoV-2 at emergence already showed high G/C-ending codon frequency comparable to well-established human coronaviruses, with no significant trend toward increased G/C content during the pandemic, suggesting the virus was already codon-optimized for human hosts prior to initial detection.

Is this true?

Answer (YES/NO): NO